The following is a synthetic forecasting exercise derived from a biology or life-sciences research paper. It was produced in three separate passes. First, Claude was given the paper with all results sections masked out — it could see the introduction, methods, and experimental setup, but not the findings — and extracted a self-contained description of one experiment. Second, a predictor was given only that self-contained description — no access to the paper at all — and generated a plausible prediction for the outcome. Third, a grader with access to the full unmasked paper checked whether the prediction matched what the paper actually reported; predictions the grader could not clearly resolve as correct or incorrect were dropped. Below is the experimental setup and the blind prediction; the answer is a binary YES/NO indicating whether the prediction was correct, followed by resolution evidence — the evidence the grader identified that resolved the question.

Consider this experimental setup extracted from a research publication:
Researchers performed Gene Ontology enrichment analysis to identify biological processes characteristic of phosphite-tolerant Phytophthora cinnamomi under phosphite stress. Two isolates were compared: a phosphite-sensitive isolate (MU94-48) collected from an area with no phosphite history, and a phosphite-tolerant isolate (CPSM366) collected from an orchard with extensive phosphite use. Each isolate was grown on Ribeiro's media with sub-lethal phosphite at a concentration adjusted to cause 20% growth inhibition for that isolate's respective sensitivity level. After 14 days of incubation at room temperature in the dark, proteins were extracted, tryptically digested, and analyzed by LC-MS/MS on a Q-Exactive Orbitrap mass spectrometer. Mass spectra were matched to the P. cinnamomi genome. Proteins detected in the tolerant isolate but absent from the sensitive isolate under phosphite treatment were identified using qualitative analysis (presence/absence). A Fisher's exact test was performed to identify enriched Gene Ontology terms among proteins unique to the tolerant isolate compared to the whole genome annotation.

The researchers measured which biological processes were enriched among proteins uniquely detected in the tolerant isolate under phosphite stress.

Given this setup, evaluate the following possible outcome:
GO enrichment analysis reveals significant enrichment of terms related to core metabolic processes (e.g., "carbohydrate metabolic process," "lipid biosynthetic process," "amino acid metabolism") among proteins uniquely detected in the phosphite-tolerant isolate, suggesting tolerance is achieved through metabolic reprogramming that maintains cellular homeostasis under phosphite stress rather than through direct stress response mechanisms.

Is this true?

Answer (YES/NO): NO